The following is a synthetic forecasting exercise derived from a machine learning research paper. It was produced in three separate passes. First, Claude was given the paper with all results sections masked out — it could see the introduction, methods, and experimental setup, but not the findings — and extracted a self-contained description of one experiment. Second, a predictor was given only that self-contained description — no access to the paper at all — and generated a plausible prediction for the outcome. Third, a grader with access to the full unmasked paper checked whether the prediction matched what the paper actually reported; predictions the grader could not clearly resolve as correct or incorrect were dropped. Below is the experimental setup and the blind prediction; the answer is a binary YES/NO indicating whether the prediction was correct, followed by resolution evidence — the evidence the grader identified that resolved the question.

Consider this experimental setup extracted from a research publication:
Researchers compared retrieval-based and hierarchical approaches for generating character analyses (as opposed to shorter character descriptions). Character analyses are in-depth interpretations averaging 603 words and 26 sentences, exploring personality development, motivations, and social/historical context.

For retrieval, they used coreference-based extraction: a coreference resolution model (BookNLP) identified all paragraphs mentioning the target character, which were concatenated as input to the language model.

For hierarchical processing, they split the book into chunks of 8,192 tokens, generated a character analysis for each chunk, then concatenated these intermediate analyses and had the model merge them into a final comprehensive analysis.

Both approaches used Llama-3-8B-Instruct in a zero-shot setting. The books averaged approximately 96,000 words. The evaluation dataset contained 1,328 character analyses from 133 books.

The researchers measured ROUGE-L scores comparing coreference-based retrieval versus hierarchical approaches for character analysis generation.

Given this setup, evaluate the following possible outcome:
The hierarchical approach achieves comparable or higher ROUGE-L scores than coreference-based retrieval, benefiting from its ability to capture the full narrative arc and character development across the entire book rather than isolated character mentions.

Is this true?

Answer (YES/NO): NO